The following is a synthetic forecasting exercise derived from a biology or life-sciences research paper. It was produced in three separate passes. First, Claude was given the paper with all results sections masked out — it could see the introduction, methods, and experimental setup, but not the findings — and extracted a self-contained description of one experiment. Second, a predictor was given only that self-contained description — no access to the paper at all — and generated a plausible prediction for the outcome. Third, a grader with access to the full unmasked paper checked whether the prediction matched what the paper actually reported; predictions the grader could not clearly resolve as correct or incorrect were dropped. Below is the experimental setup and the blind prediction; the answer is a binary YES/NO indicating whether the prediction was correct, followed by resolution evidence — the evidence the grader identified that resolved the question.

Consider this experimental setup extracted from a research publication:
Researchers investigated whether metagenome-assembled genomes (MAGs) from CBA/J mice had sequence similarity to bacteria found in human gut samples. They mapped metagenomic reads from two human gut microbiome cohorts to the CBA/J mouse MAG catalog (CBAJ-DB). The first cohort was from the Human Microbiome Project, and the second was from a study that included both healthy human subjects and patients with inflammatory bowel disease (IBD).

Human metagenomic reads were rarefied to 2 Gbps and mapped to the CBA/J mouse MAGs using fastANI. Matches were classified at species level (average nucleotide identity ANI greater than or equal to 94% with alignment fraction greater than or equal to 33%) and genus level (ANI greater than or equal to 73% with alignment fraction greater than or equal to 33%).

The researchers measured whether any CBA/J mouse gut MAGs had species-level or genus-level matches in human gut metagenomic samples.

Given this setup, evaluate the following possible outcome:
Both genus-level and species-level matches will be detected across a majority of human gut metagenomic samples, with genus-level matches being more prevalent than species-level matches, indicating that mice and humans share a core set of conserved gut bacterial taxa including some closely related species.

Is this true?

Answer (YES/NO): NO